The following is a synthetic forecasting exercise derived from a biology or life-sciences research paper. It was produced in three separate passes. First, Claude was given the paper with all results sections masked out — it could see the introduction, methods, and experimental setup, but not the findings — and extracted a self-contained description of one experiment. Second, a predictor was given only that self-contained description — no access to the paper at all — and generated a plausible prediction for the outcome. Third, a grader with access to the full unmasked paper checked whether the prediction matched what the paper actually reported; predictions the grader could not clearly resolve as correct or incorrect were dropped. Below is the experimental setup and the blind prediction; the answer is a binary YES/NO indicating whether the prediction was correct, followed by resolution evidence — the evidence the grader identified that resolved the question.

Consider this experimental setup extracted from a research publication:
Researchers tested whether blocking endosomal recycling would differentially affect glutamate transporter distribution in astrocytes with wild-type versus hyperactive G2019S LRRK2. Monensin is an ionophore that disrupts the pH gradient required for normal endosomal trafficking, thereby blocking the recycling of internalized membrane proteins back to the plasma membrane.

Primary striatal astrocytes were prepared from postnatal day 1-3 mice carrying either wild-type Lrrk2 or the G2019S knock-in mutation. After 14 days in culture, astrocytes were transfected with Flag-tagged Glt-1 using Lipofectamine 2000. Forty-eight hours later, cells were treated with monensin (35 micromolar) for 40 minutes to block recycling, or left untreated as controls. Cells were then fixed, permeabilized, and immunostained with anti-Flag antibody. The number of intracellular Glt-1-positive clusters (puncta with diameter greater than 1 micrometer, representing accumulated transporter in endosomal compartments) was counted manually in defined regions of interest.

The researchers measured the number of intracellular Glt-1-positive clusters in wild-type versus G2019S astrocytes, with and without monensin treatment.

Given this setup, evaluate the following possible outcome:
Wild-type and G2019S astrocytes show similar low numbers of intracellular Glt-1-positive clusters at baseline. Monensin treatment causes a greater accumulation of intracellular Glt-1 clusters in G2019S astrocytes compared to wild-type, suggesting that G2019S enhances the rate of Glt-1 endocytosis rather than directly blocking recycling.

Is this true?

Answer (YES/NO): NO